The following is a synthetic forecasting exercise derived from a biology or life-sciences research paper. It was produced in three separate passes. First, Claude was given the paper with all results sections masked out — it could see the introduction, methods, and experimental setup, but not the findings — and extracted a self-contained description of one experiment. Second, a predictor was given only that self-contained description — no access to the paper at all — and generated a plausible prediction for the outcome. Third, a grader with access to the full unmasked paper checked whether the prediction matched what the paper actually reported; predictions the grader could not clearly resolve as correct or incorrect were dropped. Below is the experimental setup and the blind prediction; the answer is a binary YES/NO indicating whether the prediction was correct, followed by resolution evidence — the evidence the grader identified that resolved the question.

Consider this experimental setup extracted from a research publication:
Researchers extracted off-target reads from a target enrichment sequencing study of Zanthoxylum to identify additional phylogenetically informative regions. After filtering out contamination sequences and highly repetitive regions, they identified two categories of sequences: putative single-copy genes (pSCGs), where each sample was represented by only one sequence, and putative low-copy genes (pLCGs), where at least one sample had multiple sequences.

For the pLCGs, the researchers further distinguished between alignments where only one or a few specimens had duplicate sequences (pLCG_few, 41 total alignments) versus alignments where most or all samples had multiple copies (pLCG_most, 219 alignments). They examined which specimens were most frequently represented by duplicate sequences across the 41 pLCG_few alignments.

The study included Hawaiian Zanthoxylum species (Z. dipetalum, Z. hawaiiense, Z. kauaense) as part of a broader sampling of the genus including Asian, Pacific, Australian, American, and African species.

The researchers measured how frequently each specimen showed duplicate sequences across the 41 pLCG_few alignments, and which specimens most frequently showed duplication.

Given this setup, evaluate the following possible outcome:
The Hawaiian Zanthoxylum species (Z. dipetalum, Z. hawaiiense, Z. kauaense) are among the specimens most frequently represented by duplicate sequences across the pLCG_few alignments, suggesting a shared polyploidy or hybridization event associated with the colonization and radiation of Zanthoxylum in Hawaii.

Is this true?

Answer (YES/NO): NO